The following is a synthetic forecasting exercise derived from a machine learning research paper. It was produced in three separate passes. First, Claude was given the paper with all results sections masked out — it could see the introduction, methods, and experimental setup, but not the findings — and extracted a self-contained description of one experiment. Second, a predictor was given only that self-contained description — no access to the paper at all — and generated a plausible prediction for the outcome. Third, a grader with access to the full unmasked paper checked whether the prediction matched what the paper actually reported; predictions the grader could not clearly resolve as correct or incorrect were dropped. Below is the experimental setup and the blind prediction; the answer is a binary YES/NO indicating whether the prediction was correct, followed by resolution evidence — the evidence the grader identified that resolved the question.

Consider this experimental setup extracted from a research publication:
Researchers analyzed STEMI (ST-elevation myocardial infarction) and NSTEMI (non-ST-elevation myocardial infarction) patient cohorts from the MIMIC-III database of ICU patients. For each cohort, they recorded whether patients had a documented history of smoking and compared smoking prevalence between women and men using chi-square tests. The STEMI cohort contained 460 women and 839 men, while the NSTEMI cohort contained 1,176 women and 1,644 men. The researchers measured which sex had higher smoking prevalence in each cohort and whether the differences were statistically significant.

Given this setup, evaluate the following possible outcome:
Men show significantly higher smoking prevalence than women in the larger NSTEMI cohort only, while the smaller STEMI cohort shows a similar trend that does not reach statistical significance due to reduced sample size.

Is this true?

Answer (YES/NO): NO